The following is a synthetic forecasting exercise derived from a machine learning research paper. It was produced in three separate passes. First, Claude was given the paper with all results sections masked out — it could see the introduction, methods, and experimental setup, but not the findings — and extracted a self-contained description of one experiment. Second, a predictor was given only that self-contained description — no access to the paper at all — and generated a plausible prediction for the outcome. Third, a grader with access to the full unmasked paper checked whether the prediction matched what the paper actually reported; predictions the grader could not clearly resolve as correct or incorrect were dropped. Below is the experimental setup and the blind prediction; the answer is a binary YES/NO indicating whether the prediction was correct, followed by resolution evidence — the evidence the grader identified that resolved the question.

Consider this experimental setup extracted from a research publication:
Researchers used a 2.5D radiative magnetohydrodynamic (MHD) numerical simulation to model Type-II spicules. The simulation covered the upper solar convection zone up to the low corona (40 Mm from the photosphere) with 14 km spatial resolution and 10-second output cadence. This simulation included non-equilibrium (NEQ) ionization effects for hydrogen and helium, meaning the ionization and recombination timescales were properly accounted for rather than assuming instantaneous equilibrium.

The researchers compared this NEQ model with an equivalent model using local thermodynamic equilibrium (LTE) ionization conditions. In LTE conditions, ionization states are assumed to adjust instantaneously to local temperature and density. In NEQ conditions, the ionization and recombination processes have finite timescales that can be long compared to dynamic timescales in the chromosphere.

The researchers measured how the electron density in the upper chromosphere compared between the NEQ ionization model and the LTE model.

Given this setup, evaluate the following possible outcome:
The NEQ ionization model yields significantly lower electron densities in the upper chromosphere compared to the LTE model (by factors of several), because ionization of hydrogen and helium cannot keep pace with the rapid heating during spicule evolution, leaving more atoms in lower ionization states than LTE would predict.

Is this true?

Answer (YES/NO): NO